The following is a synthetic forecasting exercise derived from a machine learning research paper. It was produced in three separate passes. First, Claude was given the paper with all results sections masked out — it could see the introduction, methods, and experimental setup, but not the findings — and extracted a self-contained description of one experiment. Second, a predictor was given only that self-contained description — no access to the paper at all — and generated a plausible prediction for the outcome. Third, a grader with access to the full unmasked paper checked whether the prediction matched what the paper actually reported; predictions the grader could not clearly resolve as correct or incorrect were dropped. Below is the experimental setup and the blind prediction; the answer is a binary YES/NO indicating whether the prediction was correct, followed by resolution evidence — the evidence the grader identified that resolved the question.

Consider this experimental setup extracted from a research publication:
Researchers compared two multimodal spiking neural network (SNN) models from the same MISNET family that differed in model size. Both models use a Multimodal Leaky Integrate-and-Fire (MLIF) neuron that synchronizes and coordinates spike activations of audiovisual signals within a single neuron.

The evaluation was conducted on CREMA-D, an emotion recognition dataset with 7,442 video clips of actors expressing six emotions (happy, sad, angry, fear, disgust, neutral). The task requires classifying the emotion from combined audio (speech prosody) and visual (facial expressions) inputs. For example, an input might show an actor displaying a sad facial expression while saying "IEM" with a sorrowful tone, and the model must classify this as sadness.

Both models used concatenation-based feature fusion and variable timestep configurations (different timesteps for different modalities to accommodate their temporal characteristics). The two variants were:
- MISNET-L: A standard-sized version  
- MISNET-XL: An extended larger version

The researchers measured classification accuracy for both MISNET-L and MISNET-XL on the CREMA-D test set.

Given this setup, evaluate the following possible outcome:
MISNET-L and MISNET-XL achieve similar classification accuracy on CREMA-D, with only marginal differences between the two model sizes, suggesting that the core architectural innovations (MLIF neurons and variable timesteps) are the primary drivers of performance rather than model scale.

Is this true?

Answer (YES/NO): NO